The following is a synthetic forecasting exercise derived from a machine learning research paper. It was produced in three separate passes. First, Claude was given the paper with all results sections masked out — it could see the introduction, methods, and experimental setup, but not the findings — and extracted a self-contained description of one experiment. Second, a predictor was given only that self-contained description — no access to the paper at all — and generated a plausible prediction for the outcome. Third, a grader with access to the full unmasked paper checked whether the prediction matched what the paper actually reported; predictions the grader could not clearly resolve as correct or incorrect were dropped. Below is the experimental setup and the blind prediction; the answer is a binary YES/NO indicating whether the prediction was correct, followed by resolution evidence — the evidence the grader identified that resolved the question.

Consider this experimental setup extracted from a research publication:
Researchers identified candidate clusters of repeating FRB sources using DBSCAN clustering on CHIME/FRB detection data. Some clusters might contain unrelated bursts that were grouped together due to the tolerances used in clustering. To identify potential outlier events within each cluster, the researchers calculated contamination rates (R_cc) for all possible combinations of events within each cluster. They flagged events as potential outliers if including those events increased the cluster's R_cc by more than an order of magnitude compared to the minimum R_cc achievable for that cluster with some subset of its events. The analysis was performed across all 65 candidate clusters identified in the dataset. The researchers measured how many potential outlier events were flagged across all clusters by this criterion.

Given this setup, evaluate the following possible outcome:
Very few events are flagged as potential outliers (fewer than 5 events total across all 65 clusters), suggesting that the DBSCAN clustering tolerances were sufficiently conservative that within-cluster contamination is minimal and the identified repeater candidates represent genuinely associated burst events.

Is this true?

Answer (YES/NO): NO